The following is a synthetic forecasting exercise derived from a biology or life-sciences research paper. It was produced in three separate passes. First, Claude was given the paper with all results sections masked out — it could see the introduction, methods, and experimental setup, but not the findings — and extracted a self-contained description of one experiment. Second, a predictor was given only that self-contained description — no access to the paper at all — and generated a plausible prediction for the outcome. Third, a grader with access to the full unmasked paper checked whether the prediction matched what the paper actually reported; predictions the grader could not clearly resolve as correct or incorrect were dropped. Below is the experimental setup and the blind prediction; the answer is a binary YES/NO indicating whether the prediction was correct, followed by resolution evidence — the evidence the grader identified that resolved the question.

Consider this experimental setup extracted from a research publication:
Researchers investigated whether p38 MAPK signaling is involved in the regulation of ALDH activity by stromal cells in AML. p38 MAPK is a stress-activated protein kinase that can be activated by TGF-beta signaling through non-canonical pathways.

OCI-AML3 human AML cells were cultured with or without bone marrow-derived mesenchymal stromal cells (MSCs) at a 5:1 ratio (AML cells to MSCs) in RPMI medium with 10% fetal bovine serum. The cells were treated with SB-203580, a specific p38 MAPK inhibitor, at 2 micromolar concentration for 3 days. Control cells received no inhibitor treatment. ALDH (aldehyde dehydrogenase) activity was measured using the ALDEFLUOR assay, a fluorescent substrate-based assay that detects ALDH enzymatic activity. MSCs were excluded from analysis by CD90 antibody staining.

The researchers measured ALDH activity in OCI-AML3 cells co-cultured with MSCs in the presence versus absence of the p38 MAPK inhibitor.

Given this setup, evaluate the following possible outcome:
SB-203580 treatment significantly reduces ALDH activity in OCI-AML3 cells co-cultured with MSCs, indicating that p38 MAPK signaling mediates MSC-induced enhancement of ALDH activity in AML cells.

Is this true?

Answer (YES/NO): YES